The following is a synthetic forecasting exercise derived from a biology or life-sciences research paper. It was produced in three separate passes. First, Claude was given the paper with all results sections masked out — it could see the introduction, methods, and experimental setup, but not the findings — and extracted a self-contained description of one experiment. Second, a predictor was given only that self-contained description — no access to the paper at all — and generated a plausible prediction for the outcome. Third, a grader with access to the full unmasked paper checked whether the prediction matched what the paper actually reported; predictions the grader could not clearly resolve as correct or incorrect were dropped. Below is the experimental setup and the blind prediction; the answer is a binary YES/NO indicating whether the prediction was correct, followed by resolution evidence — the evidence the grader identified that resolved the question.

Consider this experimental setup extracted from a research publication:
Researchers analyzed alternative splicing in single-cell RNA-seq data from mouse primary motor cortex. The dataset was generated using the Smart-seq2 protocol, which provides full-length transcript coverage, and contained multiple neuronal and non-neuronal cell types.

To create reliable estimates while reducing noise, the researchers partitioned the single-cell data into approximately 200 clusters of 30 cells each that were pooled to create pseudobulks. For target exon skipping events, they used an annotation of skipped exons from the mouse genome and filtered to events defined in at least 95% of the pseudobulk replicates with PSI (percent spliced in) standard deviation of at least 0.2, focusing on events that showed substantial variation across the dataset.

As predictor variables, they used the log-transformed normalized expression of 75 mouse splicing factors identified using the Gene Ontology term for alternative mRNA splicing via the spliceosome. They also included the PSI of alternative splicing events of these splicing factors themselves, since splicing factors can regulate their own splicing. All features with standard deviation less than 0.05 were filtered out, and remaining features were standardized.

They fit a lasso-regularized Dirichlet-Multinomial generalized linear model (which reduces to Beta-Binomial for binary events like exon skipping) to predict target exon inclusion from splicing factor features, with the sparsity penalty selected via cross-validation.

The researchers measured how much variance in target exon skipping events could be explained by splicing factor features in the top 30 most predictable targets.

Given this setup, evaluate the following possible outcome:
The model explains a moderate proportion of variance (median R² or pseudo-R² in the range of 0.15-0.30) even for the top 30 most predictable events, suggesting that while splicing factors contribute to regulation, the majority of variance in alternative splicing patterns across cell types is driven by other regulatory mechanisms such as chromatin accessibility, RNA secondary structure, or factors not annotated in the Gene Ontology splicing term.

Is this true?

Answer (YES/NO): NO